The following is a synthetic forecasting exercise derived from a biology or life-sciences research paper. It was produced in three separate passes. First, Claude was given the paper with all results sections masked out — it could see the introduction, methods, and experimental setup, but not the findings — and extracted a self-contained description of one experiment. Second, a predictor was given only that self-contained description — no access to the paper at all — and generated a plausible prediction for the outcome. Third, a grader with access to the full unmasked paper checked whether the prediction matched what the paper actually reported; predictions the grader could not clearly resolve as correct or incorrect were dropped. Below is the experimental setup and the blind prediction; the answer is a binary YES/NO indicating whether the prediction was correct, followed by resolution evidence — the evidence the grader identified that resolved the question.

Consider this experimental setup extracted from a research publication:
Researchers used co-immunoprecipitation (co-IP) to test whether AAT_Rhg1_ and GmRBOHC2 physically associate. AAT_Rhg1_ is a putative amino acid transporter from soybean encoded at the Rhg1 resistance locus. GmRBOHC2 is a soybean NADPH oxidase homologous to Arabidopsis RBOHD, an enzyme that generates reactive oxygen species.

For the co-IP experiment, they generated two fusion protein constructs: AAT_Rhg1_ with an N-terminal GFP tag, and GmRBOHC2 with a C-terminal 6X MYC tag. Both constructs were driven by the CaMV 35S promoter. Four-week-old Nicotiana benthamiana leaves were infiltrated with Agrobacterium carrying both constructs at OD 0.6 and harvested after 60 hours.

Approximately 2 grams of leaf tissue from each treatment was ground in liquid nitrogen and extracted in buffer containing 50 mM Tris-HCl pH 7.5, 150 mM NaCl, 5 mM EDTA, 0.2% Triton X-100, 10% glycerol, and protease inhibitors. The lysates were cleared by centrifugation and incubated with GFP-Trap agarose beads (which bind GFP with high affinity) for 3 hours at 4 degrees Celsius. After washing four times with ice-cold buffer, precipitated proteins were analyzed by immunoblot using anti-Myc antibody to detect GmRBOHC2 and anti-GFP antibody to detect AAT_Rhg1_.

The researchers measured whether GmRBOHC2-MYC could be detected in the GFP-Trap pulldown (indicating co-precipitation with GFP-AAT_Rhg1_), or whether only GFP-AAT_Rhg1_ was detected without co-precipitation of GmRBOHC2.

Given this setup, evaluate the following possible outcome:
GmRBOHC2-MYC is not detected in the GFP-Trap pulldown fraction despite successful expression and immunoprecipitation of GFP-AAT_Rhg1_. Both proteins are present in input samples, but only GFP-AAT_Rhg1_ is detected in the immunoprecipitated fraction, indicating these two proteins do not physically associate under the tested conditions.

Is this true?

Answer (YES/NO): NO